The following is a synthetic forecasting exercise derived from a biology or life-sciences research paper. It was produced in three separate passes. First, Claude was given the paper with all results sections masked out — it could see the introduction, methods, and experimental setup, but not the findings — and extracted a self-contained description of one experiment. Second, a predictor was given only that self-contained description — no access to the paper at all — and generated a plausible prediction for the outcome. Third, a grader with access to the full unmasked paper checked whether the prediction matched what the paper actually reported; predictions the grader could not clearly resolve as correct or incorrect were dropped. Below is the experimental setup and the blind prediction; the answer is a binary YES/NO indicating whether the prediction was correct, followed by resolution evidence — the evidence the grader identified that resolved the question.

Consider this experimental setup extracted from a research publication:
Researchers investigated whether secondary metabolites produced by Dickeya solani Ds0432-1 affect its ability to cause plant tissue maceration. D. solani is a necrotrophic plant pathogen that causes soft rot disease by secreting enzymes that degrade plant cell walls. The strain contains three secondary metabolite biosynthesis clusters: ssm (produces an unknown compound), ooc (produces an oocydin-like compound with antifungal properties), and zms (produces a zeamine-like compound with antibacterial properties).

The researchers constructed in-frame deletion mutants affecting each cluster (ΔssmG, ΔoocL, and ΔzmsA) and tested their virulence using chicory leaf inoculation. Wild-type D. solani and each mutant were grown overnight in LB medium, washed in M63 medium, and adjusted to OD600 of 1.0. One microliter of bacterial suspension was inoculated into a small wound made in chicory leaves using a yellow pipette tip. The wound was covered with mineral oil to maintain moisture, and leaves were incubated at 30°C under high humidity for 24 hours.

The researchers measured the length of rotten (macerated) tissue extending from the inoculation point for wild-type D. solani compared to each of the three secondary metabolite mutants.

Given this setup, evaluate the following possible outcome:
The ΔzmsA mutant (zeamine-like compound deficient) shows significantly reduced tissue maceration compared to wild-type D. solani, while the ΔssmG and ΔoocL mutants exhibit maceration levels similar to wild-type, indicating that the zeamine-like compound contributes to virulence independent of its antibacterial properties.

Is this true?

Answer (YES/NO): NO